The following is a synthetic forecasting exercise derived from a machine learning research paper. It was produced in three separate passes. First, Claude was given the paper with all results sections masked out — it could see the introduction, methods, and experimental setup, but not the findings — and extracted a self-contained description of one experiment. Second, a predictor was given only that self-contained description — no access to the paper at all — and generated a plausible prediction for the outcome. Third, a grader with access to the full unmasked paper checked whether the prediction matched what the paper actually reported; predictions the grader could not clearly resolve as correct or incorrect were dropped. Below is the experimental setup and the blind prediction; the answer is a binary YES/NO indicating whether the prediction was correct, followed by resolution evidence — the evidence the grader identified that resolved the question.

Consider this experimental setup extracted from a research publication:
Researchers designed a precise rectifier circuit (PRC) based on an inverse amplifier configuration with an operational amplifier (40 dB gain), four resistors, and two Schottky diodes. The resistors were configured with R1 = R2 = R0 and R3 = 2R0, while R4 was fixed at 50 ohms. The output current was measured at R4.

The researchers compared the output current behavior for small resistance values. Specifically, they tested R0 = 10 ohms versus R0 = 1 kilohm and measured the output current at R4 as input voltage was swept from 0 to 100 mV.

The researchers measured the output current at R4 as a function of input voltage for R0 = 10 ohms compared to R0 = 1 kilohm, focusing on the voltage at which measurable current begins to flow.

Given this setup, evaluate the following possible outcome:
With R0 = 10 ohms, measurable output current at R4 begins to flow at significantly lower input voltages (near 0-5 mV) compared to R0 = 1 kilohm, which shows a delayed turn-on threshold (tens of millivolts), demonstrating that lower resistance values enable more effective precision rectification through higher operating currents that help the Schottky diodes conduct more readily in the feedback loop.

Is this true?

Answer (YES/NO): NO